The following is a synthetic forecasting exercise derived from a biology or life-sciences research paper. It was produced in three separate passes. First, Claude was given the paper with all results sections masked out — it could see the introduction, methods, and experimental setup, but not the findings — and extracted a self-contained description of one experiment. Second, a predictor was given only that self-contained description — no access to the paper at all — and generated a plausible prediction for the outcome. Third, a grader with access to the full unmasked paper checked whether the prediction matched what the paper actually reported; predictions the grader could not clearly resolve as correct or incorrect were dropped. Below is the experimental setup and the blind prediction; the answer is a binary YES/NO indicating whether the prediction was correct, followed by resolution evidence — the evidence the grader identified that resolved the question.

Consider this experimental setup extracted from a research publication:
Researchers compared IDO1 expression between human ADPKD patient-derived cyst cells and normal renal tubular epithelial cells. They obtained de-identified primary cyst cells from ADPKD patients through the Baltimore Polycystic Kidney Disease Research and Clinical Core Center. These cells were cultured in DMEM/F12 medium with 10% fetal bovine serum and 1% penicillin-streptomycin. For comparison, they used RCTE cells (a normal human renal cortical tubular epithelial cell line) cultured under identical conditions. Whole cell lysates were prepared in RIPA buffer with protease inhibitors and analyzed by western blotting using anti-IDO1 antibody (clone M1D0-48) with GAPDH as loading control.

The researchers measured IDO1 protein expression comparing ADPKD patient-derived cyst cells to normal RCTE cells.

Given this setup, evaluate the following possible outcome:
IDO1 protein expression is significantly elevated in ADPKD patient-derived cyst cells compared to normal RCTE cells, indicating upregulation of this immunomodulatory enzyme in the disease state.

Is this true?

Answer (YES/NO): YES